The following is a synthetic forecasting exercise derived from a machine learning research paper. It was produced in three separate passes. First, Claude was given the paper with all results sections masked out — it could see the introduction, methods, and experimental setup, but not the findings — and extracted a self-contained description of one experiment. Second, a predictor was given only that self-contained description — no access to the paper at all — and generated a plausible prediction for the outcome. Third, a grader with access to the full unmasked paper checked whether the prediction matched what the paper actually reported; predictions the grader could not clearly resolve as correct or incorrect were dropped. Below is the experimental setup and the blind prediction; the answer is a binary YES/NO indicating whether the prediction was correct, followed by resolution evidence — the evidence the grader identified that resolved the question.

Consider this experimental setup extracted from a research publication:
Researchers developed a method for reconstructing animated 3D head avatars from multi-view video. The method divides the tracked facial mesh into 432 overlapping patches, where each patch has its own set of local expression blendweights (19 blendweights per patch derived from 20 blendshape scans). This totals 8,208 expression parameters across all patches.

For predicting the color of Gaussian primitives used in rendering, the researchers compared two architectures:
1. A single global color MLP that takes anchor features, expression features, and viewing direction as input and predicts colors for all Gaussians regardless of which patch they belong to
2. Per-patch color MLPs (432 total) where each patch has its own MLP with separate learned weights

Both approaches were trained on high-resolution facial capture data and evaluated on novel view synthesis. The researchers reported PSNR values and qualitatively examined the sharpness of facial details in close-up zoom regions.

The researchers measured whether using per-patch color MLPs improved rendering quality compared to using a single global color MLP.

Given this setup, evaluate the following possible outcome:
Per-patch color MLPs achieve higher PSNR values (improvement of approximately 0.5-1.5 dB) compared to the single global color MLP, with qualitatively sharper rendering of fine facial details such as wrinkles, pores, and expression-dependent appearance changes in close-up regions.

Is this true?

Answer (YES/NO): YES